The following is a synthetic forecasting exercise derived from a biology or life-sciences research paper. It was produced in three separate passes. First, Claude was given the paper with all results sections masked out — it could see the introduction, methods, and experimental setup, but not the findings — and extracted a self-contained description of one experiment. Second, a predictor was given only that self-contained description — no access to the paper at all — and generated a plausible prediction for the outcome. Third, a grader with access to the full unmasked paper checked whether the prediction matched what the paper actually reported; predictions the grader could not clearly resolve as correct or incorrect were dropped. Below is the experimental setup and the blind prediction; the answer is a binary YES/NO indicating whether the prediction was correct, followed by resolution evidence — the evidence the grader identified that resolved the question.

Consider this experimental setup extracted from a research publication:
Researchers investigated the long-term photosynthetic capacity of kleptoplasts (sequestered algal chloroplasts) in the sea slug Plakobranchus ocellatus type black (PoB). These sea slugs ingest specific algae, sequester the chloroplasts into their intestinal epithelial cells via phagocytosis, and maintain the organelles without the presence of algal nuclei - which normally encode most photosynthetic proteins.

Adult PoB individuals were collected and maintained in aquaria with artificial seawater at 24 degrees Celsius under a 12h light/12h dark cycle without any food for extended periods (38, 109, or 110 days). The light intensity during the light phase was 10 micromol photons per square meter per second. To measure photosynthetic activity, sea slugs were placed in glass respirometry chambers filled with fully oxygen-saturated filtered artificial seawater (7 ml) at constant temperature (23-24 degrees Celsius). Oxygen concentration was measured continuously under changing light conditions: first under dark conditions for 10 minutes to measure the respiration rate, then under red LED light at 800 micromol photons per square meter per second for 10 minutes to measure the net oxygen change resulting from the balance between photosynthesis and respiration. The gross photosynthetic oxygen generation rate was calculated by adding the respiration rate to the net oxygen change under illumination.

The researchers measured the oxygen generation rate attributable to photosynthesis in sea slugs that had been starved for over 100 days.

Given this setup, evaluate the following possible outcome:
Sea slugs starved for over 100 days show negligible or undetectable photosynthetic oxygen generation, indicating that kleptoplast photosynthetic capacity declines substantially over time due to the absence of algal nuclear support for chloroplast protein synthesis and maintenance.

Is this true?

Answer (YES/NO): NO